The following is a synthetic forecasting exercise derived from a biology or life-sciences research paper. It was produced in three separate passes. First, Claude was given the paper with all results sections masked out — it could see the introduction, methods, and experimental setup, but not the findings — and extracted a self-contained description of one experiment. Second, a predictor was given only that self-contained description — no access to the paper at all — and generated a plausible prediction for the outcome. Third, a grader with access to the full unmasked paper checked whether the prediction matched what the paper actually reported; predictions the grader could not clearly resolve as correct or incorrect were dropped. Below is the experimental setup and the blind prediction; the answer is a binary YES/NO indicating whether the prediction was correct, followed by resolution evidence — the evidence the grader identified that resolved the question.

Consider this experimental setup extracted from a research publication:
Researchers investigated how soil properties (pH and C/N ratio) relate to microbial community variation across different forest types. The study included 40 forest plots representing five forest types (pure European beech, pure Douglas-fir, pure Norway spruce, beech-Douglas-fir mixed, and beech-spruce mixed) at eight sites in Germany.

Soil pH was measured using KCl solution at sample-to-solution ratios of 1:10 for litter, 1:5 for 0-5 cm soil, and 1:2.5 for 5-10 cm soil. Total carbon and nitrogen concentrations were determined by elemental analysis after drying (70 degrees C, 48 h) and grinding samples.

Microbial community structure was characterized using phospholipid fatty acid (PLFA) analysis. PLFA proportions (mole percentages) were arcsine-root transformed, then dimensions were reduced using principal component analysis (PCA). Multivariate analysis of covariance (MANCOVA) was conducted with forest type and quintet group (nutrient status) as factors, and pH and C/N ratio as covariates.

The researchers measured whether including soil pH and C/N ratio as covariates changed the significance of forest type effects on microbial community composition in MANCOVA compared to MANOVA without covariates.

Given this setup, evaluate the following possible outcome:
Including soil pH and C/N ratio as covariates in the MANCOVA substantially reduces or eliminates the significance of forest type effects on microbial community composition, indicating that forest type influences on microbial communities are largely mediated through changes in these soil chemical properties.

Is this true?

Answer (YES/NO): YES